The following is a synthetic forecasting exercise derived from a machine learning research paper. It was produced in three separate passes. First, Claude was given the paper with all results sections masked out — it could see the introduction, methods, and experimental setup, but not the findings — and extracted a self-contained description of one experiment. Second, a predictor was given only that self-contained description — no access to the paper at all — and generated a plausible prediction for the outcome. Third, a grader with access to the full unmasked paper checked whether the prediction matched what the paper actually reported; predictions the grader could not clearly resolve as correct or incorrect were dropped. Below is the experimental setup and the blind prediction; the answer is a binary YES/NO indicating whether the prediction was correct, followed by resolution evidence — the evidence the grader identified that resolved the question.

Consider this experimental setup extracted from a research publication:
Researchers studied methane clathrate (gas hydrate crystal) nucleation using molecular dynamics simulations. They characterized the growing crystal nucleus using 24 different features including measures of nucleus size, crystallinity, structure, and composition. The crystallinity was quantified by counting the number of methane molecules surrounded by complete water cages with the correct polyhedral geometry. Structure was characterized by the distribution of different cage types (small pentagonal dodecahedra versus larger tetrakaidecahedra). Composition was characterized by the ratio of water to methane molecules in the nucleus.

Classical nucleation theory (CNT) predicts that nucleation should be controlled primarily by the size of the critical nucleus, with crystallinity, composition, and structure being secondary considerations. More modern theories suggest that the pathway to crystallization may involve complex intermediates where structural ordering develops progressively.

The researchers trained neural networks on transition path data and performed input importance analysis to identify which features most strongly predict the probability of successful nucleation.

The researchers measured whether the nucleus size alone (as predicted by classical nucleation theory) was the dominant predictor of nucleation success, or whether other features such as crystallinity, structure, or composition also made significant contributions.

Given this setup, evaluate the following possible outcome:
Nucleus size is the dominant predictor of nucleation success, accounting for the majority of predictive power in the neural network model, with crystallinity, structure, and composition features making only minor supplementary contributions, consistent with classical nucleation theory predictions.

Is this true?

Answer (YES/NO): NO